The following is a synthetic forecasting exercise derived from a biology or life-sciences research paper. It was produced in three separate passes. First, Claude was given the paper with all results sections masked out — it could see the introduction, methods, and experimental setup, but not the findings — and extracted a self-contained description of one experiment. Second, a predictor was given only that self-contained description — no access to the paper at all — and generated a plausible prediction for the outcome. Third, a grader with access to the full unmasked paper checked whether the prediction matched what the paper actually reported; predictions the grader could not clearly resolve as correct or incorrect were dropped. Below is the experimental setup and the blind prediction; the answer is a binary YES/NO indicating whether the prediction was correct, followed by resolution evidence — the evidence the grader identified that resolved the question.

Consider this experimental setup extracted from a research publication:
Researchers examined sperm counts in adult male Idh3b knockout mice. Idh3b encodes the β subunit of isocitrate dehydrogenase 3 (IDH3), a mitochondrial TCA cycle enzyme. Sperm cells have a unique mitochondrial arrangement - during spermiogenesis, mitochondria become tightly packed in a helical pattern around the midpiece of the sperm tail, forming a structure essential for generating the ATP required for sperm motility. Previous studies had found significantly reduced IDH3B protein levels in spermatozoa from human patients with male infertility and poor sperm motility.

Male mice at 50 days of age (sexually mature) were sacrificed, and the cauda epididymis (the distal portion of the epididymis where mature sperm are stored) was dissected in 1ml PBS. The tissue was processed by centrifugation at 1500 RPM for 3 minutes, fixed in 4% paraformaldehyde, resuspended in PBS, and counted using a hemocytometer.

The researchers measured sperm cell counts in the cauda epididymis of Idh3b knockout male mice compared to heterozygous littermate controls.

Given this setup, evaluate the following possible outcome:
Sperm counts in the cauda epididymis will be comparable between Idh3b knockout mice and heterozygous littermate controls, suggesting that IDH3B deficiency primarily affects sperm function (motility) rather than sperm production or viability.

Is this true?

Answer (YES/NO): NO